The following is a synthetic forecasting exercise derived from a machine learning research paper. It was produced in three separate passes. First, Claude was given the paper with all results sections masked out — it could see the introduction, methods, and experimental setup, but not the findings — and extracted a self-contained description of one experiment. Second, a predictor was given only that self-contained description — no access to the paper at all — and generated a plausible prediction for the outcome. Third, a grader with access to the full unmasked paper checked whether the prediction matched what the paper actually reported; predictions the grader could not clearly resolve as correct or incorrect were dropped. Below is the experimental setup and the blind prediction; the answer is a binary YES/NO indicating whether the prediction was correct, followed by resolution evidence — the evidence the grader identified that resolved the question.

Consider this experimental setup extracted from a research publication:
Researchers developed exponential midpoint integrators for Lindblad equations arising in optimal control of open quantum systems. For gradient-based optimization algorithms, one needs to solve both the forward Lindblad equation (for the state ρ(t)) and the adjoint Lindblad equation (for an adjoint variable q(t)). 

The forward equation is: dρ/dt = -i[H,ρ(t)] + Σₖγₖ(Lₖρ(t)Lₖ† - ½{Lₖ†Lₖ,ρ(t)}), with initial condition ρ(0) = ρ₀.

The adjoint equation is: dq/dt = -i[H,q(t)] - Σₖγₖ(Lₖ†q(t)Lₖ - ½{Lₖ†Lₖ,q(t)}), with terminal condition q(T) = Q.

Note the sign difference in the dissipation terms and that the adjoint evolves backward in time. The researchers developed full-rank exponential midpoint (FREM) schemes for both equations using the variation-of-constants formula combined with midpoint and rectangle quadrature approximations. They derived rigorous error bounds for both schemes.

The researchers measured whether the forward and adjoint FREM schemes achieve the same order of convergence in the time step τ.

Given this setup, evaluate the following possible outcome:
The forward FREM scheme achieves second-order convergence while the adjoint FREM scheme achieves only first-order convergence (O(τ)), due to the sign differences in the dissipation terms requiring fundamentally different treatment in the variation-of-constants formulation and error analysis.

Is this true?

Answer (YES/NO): NO